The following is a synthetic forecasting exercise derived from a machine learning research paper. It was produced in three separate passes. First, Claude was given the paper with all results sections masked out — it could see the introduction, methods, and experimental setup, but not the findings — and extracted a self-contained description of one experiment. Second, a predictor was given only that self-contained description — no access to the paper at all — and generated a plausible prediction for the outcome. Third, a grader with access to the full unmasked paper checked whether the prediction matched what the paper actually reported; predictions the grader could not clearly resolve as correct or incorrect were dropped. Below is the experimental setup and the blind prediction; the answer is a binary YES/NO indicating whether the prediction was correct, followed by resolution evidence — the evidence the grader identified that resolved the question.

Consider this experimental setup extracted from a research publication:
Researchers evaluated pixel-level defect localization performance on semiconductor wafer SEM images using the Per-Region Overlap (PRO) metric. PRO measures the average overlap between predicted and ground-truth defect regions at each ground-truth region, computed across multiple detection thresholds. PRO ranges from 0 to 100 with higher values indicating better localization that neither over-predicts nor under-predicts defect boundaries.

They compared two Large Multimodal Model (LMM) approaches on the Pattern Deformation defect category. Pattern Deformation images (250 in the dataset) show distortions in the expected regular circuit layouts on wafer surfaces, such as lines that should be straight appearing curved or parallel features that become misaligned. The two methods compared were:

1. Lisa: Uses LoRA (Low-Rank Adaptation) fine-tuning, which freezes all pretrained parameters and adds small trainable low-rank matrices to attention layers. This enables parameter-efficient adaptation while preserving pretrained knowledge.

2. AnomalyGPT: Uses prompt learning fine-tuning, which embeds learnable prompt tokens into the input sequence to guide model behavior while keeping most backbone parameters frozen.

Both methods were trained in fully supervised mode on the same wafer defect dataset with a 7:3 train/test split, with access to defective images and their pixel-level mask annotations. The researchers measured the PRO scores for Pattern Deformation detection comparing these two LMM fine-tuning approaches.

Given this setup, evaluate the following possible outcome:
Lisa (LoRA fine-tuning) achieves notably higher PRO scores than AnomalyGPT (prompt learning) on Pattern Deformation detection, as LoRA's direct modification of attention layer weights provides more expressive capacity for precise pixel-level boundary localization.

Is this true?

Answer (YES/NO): NO